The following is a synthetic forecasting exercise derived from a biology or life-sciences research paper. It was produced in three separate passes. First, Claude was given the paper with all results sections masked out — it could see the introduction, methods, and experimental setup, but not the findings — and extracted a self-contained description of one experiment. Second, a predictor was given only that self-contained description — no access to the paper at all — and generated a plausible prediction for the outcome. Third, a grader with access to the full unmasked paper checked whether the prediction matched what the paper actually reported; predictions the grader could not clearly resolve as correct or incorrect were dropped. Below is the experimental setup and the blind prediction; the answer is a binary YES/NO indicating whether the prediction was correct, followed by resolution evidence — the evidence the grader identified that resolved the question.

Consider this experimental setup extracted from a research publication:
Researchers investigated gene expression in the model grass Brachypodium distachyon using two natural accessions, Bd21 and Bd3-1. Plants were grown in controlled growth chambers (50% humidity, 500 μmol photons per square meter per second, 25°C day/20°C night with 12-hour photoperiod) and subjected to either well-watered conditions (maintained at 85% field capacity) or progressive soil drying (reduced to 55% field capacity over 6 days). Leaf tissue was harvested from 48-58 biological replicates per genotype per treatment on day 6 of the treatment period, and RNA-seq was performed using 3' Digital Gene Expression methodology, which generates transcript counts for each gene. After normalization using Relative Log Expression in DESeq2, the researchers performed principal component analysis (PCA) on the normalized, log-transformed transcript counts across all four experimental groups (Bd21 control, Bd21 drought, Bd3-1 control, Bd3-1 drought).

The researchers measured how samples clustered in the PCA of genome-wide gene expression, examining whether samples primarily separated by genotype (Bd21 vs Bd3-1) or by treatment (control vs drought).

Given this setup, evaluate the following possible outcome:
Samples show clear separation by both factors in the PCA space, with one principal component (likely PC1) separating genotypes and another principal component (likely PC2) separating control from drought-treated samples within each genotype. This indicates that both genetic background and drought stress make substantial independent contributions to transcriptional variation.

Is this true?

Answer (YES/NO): YES